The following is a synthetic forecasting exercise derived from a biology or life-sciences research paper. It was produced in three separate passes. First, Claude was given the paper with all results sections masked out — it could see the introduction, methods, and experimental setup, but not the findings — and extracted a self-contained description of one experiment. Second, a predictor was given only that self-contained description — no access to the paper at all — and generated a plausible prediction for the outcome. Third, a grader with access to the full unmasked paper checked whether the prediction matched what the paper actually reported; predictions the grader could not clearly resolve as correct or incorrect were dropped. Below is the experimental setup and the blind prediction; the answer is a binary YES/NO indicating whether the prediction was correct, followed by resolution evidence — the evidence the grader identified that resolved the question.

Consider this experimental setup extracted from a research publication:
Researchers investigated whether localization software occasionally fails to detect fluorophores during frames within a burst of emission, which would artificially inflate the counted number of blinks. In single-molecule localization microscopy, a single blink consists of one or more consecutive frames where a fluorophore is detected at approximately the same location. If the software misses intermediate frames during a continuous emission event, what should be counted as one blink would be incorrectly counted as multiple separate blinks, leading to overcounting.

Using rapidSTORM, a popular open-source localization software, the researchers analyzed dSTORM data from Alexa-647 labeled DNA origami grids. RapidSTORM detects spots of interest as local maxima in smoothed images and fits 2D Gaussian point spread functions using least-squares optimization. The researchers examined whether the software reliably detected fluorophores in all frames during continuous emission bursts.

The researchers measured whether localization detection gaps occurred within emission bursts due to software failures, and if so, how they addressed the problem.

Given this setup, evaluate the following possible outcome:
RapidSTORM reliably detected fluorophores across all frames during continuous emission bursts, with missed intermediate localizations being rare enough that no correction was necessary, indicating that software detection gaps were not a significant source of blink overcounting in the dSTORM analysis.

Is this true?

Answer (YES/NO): NO